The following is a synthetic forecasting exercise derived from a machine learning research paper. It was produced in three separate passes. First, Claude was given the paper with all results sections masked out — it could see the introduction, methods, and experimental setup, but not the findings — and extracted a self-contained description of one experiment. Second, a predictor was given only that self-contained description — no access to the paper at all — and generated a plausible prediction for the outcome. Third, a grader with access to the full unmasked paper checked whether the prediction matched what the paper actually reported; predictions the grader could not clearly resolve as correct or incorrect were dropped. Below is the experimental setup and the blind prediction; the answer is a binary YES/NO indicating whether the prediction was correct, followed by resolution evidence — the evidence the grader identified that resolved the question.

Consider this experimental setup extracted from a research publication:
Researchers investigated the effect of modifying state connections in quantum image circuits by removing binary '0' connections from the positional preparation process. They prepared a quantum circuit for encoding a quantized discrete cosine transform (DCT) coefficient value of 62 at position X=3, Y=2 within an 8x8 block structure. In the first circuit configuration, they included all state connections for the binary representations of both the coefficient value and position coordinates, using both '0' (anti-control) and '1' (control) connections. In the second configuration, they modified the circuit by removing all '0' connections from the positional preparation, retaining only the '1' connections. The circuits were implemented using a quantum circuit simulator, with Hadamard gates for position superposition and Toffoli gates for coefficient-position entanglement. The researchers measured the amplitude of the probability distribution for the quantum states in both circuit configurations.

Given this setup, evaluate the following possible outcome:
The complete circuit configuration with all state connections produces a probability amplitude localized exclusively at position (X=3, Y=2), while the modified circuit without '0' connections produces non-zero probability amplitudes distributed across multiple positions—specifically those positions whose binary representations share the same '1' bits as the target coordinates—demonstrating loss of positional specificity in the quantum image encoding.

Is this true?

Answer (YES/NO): NO